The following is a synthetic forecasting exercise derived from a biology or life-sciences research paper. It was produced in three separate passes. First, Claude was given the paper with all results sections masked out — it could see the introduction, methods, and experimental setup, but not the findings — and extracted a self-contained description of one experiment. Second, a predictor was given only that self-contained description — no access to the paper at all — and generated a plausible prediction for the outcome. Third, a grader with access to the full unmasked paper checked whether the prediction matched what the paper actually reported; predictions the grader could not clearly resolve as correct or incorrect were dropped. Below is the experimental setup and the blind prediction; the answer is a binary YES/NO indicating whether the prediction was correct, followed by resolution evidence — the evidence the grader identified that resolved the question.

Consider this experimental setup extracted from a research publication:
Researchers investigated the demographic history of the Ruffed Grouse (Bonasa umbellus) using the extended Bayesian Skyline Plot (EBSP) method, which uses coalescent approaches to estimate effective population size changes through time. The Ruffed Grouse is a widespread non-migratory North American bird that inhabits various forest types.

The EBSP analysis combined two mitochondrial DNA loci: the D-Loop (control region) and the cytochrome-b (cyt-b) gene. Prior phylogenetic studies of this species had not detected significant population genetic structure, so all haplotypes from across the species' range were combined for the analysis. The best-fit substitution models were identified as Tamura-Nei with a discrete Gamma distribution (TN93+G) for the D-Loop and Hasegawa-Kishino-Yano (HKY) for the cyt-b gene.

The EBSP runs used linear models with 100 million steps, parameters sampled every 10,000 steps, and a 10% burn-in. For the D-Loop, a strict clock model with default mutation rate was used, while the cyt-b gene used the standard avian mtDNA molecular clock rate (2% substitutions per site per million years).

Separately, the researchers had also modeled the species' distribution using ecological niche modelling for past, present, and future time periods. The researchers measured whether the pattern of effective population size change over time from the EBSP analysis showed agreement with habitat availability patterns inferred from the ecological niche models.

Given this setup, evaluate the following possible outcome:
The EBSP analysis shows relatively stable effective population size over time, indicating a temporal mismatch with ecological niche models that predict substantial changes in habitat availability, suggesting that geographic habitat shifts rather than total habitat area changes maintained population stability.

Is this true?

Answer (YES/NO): NO